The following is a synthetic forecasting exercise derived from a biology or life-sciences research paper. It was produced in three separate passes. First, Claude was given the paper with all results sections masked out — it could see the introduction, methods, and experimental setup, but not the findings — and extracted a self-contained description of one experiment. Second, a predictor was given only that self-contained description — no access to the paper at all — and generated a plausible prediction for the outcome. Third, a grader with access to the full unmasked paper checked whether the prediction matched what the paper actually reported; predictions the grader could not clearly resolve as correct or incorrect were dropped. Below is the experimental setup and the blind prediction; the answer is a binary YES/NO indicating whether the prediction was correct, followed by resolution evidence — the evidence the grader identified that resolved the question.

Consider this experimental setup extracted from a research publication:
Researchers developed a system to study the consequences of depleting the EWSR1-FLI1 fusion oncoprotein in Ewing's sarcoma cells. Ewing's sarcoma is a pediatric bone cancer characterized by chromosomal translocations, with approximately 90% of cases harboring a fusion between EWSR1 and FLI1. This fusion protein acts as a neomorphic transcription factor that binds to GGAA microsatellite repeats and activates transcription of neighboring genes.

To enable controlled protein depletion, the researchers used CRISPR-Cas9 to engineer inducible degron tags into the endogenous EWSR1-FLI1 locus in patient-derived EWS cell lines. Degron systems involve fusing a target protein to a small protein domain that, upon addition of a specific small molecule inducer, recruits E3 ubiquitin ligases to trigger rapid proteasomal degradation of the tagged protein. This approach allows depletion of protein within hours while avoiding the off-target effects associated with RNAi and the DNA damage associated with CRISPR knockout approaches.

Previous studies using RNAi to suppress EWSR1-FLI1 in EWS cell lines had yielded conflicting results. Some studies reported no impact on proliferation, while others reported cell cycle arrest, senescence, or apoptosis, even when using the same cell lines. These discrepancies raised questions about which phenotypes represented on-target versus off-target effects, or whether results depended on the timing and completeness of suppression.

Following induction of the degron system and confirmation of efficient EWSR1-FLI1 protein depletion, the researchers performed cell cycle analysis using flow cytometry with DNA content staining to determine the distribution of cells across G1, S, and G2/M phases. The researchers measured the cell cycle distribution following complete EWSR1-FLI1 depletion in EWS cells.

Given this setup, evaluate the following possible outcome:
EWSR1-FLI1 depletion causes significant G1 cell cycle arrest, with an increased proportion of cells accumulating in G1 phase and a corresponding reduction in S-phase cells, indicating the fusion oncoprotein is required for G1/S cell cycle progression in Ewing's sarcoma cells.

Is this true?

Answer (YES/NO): YES